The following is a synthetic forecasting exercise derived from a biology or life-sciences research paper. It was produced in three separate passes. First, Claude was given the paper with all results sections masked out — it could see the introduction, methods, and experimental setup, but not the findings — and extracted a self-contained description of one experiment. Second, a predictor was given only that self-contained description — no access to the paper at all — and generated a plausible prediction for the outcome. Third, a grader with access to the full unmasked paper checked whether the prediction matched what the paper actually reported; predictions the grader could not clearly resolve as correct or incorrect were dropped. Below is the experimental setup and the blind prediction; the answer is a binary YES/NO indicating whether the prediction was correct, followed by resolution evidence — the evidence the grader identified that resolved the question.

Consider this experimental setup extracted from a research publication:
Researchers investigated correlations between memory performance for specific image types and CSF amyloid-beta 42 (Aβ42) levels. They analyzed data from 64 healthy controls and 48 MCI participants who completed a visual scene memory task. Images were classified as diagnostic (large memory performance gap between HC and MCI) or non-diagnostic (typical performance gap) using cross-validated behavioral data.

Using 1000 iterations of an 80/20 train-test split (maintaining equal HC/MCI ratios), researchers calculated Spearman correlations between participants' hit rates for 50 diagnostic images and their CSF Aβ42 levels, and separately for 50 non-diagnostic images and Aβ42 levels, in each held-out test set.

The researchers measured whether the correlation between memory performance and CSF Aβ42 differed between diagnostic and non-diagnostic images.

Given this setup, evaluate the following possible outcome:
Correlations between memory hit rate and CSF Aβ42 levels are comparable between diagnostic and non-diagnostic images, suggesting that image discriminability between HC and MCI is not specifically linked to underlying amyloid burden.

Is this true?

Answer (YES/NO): NO